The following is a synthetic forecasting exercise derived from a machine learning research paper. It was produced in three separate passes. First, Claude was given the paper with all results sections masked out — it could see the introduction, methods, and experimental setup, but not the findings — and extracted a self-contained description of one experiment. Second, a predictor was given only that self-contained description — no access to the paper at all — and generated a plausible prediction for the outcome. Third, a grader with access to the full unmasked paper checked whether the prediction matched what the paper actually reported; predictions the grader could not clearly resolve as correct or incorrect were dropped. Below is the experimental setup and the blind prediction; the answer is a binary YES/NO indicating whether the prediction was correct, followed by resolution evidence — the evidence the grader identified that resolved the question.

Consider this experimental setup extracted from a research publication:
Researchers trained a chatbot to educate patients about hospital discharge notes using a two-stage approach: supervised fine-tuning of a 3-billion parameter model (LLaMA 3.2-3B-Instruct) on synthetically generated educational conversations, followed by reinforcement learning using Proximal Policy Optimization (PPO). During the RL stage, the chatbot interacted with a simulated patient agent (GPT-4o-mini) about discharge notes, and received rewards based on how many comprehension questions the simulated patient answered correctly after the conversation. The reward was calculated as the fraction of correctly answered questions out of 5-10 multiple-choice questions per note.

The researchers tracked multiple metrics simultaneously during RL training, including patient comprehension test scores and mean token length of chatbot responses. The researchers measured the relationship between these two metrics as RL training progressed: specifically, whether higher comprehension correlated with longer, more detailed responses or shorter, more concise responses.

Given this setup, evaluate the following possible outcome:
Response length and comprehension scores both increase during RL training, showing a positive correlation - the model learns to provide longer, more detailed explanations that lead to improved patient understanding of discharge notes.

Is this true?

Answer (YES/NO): NO